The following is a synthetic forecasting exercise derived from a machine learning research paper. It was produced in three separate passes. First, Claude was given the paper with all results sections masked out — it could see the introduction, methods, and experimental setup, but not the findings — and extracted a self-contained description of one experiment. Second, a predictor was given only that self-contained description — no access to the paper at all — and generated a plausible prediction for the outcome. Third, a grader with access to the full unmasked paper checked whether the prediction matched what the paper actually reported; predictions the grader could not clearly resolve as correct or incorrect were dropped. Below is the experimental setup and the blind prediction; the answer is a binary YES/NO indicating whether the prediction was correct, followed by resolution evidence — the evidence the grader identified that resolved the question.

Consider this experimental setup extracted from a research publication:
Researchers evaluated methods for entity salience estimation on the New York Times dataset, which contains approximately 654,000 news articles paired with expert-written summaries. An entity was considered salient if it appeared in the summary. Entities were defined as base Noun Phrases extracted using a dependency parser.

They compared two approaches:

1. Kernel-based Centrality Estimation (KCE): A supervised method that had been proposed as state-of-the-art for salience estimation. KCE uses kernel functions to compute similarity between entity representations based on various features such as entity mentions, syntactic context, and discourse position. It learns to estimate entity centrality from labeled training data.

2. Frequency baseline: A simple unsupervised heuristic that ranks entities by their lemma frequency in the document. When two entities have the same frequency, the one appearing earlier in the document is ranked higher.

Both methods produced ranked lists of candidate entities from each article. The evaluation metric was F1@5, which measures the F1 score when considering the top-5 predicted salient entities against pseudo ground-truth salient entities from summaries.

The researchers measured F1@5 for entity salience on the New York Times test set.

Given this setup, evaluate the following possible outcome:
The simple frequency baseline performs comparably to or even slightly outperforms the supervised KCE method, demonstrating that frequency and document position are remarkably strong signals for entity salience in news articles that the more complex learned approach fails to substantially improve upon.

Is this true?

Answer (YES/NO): NO